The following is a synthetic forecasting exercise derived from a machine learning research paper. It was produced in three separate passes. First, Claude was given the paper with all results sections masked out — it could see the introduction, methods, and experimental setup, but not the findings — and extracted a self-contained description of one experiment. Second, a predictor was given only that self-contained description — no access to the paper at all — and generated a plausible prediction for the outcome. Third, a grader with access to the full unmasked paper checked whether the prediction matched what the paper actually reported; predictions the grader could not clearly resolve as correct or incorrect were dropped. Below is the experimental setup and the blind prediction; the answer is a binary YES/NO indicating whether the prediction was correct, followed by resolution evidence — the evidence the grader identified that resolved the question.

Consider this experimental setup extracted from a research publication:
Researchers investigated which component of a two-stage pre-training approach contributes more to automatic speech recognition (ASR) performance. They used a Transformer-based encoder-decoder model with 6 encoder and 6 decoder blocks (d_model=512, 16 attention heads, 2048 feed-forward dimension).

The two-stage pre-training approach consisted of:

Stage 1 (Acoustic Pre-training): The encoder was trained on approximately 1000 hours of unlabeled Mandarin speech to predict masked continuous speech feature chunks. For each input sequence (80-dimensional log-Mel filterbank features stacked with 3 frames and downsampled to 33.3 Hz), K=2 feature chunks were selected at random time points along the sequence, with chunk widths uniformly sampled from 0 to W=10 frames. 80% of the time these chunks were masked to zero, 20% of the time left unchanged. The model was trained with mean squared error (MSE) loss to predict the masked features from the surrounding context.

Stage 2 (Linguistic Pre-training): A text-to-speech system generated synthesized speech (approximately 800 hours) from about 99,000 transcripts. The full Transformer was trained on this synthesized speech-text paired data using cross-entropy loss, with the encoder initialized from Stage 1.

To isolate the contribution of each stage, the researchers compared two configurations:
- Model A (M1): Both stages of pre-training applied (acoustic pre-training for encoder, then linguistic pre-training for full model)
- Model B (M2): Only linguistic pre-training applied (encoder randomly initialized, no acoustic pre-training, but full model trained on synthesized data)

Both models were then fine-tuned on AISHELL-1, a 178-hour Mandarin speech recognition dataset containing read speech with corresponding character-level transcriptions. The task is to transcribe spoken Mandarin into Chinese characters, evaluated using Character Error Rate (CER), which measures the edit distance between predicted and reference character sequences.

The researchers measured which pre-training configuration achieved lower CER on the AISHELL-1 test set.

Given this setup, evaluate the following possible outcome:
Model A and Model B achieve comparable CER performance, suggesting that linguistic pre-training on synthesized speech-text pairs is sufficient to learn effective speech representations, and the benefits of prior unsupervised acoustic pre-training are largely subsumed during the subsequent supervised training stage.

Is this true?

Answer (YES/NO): NO